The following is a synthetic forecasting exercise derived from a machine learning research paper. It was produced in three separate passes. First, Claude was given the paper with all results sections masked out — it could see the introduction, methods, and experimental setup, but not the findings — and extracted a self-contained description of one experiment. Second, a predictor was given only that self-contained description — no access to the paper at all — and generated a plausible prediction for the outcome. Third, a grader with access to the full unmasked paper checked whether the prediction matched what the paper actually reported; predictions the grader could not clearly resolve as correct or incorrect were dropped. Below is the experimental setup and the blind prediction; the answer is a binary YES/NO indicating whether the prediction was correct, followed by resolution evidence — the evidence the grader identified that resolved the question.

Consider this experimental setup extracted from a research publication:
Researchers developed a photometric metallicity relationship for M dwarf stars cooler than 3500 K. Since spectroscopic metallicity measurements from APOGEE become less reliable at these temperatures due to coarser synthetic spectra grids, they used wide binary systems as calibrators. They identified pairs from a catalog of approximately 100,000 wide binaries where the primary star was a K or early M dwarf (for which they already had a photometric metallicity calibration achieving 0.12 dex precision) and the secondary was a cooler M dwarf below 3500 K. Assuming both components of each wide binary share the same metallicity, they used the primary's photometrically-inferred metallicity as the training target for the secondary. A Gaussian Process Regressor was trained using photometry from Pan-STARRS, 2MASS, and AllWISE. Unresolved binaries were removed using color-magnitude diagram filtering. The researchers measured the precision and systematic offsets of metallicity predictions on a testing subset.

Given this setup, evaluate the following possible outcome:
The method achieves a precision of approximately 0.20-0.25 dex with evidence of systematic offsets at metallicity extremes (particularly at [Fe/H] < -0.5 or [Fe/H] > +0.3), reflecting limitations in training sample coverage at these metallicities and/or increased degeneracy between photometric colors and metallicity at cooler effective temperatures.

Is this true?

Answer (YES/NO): YES